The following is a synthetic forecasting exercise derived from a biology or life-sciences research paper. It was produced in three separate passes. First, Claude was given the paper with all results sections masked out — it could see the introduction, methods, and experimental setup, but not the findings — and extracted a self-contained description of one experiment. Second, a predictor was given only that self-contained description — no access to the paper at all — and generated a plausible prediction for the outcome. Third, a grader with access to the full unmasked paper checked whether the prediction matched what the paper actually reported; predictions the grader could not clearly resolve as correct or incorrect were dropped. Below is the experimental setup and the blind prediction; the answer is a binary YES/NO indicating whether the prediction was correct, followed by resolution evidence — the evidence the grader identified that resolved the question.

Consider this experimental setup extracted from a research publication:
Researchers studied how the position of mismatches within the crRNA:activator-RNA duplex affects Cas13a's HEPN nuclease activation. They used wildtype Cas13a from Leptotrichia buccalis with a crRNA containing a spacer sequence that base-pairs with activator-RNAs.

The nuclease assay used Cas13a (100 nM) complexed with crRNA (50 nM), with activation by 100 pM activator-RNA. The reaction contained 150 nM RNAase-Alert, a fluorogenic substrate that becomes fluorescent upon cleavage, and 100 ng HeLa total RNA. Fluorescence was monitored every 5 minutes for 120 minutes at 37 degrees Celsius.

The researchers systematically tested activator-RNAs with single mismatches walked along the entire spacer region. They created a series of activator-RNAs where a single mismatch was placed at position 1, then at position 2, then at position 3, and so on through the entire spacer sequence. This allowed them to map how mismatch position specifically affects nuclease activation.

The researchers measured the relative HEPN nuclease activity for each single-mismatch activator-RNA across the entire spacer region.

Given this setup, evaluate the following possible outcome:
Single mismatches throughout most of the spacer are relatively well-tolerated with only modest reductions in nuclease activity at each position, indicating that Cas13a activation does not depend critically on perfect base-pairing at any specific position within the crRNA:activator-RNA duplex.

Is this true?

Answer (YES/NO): NO